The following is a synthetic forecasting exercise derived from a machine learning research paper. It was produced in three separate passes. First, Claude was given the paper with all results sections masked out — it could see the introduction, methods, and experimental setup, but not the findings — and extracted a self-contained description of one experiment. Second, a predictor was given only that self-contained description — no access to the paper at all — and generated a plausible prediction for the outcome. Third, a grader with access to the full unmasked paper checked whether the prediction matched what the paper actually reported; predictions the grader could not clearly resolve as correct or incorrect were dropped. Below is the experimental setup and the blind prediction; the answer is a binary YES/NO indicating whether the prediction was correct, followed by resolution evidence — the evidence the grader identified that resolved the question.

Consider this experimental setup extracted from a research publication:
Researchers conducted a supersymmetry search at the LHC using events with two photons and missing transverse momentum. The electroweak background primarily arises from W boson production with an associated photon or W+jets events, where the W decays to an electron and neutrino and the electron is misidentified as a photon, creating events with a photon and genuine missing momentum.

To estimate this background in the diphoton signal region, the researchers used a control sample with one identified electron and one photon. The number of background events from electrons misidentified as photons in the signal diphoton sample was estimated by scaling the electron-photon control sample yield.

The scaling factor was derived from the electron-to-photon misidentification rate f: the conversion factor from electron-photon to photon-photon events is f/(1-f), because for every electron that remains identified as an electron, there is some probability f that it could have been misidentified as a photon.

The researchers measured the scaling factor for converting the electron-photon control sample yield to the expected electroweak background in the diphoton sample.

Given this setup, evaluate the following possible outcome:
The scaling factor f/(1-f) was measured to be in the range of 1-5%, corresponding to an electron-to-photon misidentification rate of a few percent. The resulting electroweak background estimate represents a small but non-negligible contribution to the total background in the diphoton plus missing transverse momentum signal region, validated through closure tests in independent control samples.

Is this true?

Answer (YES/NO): YES